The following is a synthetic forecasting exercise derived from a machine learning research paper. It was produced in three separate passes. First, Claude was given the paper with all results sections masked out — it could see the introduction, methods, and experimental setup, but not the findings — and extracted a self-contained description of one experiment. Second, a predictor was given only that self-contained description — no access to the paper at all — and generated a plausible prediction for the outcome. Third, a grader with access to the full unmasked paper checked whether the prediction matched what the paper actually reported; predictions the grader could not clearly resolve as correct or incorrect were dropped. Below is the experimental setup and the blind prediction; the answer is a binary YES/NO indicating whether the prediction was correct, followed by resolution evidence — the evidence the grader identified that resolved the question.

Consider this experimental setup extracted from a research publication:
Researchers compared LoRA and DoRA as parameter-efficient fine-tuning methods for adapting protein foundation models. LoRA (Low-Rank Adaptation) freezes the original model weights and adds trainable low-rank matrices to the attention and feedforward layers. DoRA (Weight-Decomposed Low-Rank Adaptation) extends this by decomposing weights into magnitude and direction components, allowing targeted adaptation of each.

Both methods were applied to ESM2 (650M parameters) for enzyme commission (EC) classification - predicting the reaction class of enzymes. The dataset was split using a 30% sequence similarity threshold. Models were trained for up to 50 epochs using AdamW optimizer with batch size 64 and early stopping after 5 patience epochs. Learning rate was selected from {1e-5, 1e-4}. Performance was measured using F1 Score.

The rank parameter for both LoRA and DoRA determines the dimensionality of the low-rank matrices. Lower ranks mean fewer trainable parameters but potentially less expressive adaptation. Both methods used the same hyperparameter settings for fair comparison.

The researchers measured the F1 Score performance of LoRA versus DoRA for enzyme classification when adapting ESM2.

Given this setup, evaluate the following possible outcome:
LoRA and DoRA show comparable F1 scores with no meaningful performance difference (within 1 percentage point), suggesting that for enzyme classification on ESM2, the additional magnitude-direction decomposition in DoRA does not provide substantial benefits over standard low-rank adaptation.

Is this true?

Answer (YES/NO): NO